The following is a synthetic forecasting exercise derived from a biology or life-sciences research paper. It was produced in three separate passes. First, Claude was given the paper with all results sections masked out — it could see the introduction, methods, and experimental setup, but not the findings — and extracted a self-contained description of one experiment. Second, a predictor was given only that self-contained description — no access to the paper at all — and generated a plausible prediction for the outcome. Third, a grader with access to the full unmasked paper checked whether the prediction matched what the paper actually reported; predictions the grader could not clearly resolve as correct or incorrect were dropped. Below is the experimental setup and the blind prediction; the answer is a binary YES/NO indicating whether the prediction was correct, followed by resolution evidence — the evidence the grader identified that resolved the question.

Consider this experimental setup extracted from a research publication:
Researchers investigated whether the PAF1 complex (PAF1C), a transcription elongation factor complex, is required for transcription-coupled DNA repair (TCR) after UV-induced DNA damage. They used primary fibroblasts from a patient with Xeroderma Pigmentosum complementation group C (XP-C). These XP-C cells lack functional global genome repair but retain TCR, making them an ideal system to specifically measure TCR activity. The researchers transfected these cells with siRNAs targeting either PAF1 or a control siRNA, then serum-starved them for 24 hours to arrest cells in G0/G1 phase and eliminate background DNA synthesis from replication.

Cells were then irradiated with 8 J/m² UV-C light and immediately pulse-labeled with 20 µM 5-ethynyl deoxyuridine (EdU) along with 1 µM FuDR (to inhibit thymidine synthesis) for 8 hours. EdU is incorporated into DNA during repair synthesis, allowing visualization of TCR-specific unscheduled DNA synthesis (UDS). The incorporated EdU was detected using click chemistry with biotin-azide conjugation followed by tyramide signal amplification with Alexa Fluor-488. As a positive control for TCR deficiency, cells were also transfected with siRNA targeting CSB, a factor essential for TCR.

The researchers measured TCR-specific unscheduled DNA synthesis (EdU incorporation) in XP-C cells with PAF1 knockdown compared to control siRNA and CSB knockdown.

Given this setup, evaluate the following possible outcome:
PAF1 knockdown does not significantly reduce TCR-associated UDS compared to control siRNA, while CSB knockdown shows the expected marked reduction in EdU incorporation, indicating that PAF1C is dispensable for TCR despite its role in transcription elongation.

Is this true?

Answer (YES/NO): YES